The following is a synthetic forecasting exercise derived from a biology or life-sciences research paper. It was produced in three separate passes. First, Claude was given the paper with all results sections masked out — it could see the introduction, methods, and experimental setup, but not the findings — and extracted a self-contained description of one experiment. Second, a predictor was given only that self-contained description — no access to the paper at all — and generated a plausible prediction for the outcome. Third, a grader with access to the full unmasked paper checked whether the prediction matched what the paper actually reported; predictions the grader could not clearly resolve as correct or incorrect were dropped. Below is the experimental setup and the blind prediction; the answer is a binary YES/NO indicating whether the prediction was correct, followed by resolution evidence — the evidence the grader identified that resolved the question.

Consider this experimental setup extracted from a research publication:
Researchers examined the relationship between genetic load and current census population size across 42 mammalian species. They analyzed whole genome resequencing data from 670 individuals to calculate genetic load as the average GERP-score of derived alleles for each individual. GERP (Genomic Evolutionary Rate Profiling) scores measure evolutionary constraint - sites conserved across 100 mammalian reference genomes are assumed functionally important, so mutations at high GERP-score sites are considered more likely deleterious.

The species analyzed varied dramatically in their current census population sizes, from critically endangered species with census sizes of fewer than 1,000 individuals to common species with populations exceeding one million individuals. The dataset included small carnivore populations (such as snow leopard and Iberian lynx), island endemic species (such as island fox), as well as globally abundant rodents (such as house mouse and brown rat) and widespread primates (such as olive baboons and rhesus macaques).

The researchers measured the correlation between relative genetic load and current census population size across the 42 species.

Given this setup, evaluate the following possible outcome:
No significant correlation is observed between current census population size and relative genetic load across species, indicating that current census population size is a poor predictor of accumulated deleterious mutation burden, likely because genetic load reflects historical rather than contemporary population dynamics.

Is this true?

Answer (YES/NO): NO